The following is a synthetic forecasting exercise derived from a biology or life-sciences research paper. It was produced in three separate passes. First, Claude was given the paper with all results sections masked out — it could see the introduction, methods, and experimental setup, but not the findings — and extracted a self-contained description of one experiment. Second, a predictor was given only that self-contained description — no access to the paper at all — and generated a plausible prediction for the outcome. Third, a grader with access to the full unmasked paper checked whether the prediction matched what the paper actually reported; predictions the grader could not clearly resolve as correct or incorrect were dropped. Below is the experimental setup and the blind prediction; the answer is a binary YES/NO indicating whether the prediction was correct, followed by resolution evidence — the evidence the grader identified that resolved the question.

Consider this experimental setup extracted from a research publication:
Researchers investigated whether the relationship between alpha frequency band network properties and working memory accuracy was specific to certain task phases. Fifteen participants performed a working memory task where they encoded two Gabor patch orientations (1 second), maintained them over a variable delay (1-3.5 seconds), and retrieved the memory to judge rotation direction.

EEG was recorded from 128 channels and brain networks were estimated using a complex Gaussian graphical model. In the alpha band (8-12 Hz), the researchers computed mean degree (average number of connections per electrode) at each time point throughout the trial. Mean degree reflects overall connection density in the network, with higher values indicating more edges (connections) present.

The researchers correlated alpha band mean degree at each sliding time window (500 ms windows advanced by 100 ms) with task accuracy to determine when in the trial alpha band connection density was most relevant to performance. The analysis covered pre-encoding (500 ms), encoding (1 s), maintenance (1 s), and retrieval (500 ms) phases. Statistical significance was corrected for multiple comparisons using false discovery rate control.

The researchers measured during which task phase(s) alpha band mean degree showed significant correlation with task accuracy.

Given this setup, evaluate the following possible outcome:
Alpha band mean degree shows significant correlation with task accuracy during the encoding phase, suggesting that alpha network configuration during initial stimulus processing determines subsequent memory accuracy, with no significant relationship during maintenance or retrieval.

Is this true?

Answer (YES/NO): NO